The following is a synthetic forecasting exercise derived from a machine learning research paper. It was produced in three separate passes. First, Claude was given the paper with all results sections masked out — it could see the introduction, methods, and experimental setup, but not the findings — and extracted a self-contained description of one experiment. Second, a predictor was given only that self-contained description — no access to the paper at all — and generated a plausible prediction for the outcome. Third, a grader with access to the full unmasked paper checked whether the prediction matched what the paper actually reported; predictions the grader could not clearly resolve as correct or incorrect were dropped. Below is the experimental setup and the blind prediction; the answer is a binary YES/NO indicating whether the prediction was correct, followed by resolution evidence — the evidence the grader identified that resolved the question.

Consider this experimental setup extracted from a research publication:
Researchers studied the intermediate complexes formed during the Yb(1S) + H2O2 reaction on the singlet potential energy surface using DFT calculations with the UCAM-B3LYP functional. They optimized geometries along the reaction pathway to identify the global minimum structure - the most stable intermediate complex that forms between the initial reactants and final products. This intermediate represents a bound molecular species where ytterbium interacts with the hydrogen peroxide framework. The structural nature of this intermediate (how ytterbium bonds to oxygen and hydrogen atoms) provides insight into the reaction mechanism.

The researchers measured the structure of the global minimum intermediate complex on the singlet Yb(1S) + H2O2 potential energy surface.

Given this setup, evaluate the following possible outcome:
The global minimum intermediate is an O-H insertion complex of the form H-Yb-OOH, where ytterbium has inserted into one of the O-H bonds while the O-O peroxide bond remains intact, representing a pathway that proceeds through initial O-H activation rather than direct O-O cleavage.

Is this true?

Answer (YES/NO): NO